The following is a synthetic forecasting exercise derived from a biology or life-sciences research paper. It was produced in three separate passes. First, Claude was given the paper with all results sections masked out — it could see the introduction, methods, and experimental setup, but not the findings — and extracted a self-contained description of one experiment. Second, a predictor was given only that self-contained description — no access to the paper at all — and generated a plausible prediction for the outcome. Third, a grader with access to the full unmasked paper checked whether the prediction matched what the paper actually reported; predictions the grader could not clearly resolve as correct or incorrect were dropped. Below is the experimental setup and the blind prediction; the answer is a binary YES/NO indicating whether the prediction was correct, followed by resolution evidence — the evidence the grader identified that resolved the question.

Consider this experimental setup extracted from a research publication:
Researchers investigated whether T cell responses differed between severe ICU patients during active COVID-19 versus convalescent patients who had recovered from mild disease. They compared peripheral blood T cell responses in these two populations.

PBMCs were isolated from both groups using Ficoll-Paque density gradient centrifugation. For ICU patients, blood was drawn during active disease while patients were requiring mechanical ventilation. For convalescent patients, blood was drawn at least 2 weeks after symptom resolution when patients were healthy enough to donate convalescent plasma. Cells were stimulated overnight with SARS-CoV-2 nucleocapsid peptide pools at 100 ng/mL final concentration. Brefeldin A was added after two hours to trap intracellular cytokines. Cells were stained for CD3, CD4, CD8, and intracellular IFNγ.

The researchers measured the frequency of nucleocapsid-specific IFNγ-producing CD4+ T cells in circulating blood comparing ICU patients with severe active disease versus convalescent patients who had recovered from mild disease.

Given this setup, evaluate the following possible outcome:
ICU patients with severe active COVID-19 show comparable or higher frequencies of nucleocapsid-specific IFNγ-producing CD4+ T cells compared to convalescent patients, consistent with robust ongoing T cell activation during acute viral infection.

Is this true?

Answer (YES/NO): NO